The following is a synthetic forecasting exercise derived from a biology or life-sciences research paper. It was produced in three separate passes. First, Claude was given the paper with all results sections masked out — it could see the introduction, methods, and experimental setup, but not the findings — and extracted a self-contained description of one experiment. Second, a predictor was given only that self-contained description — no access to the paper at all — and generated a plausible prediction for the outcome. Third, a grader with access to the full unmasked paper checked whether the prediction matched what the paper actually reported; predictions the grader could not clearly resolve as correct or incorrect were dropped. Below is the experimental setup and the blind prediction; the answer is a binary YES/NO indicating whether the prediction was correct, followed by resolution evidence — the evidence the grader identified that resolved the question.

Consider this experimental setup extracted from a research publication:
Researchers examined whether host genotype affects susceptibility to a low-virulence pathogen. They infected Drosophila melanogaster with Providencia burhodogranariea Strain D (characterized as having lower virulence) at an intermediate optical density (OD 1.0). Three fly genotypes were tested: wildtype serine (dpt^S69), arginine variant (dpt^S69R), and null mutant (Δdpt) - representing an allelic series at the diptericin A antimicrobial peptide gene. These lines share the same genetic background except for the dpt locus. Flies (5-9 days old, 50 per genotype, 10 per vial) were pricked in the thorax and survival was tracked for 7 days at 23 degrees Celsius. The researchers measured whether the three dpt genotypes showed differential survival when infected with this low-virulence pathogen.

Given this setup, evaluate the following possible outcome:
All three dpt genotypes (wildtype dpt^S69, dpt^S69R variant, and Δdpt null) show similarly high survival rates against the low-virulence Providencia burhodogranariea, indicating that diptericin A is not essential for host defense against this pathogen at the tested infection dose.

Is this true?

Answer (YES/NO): NO